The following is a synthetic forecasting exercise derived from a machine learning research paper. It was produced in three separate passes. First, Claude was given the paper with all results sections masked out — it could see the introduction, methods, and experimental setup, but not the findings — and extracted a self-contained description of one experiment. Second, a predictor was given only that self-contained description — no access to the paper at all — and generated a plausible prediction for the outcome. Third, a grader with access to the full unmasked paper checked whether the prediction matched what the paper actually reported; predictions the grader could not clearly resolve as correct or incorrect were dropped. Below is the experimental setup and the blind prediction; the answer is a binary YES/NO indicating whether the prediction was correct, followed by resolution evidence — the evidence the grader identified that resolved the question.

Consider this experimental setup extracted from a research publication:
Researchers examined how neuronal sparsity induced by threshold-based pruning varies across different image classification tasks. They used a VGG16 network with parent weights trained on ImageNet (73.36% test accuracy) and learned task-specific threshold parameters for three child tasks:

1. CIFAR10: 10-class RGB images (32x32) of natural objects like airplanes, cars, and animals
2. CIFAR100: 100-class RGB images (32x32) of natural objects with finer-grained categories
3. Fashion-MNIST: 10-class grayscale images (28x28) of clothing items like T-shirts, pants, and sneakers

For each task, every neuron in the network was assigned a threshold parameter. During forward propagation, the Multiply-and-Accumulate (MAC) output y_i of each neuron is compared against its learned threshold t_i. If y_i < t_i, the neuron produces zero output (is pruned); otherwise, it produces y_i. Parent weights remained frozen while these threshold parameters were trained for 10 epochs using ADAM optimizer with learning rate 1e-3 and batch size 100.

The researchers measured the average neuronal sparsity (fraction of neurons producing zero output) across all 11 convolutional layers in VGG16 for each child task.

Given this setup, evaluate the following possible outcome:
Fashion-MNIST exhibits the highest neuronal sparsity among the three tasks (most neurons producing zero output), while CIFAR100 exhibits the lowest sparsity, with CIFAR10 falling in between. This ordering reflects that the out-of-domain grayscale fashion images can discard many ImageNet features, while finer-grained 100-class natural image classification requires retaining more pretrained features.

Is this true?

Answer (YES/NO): NO